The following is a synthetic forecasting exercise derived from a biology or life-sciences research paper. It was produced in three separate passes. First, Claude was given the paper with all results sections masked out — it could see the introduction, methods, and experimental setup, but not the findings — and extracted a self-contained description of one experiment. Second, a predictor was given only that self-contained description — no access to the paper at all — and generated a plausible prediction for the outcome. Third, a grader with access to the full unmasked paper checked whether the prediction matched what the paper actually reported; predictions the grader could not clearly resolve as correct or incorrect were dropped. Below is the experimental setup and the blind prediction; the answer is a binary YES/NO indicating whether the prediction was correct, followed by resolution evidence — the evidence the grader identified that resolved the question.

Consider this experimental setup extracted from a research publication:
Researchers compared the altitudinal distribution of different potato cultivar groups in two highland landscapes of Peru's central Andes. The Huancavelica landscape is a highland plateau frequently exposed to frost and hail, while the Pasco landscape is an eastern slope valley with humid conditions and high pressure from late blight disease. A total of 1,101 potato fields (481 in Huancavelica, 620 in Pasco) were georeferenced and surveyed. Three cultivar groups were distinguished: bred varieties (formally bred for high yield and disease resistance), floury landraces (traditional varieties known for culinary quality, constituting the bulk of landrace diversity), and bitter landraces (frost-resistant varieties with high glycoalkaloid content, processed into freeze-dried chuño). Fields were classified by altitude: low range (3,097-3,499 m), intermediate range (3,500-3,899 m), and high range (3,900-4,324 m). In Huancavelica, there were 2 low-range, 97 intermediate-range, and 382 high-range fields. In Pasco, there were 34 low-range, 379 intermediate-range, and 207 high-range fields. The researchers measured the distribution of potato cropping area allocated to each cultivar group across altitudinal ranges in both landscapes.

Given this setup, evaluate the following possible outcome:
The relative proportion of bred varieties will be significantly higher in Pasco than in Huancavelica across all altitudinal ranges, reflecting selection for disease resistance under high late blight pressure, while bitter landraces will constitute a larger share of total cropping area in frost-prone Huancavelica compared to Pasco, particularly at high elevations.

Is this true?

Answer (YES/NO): YES